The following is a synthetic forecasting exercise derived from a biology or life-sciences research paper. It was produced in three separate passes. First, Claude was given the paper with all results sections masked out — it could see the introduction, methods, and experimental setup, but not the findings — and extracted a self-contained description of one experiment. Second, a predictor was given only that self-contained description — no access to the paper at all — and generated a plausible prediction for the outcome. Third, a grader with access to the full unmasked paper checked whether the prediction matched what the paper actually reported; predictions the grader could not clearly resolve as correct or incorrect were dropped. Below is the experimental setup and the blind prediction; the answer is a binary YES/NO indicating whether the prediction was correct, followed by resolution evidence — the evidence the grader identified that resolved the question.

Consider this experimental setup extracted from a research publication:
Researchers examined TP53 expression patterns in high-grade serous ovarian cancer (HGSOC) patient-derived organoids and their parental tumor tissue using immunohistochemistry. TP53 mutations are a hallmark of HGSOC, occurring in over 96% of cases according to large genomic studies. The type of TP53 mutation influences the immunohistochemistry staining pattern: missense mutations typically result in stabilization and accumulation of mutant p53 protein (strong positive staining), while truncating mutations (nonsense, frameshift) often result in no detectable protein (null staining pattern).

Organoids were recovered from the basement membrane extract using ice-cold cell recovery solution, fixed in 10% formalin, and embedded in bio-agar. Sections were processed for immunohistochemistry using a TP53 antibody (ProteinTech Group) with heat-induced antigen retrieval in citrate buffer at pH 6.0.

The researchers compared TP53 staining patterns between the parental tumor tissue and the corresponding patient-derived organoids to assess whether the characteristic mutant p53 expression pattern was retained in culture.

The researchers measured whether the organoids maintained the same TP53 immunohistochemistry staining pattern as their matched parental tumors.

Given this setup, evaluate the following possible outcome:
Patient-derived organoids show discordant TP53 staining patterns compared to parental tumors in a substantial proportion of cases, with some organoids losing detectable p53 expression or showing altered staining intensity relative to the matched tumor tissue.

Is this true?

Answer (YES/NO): NO